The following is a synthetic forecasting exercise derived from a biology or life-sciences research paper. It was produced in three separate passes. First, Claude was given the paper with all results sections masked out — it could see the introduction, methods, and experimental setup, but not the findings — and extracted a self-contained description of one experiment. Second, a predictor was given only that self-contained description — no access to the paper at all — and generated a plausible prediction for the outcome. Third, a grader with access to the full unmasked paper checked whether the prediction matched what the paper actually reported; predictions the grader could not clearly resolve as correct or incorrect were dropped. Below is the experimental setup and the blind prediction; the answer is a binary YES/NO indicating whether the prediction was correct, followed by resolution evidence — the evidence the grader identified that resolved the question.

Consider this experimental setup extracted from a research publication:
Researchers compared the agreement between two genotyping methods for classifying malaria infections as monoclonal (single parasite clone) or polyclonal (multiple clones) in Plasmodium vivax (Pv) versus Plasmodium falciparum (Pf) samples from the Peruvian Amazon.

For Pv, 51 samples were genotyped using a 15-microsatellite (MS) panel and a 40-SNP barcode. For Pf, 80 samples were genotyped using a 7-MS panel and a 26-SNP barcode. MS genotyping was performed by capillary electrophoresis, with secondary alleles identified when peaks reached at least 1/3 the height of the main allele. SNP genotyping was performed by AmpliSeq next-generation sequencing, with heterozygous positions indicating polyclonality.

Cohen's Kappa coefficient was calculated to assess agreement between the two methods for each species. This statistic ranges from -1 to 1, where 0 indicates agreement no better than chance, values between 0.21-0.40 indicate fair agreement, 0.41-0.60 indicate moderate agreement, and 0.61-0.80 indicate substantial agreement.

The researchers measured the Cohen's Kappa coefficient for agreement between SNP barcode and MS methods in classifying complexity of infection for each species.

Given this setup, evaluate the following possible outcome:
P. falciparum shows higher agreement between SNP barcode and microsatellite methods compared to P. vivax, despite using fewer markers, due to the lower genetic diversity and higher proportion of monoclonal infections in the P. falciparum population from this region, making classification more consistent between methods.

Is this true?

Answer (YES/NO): YES